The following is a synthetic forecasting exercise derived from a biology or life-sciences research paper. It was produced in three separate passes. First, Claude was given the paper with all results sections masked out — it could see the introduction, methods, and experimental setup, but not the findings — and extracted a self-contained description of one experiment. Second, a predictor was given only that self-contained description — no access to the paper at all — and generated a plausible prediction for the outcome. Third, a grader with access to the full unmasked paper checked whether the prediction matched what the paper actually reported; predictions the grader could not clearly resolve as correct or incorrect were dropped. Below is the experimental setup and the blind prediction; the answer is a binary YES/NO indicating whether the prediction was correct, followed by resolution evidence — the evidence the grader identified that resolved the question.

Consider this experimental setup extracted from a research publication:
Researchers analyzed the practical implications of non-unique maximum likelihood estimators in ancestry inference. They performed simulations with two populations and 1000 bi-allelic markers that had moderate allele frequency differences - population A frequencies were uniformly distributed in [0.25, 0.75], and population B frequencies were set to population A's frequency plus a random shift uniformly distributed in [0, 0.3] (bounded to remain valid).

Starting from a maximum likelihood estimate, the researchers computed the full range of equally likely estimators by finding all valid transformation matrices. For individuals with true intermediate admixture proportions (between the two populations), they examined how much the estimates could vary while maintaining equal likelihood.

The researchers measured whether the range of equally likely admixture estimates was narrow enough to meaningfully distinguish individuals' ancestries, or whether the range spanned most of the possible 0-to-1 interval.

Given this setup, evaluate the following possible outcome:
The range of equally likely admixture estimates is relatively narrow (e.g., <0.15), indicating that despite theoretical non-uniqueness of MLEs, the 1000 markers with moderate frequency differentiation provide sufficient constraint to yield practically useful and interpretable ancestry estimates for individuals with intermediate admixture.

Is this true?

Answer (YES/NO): NO